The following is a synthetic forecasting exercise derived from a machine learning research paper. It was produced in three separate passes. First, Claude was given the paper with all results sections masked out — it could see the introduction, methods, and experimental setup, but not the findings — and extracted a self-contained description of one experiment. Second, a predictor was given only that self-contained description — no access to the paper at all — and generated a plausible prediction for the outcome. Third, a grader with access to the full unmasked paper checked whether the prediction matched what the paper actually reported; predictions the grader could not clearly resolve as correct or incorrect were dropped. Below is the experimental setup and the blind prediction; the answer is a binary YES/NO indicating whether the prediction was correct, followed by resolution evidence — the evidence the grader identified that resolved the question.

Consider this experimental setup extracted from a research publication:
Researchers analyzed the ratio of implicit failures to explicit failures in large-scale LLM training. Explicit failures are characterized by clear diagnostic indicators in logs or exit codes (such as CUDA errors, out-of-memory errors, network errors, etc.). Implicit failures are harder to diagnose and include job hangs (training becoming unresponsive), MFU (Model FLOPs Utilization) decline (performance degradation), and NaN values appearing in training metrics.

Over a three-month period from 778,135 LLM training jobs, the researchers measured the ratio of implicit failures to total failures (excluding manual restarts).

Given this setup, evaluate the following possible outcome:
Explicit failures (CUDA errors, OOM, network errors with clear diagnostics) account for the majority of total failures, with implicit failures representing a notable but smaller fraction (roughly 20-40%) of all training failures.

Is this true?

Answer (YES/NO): NO